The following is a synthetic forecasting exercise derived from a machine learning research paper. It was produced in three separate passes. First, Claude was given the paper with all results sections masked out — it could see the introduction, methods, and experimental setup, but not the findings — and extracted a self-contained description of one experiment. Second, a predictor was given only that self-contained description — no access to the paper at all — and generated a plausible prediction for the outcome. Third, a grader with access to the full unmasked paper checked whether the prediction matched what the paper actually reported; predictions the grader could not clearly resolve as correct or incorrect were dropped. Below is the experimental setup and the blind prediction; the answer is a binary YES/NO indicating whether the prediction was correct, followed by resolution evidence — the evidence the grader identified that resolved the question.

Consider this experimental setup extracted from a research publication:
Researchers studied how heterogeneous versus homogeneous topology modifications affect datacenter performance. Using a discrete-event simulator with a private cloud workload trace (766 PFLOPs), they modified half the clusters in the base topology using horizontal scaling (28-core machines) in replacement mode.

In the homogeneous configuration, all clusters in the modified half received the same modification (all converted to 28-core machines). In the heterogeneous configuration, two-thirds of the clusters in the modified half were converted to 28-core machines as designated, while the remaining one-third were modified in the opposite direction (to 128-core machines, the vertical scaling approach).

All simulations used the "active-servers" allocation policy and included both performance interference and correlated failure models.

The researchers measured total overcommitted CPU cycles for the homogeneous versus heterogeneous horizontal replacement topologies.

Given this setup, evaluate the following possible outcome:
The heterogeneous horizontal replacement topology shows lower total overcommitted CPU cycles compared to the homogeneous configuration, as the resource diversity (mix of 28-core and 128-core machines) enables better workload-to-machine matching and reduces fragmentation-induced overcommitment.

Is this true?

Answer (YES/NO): NO